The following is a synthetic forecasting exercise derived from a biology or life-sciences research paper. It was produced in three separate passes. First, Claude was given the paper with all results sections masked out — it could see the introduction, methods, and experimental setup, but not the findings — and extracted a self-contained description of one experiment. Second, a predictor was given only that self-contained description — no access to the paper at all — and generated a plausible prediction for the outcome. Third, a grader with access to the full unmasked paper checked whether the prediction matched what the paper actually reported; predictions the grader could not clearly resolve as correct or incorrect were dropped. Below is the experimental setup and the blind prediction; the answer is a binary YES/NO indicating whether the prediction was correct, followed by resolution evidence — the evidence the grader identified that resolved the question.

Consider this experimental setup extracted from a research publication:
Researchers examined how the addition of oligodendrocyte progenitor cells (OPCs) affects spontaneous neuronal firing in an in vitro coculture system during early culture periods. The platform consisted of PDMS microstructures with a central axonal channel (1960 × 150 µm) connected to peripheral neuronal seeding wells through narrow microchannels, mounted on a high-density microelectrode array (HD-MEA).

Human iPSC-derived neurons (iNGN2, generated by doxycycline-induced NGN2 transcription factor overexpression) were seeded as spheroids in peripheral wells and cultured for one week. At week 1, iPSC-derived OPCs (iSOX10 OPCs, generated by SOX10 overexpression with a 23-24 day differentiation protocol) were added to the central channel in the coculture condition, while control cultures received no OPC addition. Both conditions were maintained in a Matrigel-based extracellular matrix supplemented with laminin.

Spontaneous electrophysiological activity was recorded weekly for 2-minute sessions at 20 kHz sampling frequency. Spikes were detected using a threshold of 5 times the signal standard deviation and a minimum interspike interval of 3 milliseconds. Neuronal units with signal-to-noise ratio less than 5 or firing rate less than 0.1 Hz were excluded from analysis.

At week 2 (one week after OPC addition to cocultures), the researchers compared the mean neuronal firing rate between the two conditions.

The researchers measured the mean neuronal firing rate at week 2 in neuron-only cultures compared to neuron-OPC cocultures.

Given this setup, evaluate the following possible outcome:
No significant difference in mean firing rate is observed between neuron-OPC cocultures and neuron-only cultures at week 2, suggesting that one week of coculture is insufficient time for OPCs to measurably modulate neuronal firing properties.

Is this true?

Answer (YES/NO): NO